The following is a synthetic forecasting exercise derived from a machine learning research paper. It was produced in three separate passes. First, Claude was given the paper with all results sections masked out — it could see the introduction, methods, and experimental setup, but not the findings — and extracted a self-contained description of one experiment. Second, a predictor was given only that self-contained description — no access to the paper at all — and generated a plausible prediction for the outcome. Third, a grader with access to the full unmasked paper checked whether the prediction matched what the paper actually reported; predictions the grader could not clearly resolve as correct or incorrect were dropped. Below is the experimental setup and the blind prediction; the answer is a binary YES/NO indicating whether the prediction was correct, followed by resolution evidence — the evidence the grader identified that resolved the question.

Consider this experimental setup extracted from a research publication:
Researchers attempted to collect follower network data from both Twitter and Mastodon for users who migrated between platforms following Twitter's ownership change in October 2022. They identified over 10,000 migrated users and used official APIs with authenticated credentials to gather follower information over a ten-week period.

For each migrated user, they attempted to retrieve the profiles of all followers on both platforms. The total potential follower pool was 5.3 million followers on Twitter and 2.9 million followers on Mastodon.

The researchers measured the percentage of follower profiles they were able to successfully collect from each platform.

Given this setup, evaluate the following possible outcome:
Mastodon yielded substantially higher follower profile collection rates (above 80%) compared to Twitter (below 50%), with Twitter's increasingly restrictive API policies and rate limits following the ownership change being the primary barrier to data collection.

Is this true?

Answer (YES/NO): NO